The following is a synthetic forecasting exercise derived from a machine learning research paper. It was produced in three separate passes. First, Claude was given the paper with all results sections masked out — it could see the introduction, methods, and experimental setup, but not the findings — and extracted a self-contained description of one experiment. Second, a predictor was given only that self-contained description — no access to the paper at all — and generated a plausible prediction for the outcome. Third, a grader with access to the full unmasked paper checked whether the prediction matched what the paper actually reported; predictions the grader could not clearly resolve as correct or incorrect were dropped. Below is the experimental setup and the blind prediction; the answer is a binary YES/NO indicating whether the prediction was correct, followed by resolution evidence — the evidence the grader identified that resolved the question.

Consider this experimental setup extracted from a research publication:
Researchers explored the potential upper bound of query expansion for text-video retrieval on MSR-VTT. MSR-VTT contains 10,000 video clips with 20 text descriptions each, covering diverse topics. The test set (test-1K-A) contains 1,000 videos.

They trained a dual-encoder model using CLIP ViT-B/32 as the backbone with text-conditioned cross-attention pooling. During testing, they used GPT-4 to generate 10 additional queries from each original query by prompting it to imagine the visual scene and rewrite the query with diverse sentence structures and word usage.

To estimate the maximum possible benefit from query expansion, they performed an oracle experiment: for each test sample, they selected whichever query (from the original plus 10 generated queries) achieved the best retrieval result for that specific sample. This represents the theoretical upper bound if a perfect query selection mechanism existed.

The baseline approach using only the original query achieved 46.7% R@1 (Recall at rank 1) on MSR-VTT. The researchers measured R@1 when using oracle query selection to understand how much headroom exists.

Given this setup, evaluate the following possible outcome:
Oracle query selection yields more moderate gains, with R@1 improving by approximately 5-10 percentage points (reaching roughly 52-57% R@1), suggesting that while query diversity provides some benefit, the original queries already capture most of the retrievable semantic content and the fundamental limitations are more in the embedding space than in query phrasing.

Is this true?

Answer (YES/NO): NO